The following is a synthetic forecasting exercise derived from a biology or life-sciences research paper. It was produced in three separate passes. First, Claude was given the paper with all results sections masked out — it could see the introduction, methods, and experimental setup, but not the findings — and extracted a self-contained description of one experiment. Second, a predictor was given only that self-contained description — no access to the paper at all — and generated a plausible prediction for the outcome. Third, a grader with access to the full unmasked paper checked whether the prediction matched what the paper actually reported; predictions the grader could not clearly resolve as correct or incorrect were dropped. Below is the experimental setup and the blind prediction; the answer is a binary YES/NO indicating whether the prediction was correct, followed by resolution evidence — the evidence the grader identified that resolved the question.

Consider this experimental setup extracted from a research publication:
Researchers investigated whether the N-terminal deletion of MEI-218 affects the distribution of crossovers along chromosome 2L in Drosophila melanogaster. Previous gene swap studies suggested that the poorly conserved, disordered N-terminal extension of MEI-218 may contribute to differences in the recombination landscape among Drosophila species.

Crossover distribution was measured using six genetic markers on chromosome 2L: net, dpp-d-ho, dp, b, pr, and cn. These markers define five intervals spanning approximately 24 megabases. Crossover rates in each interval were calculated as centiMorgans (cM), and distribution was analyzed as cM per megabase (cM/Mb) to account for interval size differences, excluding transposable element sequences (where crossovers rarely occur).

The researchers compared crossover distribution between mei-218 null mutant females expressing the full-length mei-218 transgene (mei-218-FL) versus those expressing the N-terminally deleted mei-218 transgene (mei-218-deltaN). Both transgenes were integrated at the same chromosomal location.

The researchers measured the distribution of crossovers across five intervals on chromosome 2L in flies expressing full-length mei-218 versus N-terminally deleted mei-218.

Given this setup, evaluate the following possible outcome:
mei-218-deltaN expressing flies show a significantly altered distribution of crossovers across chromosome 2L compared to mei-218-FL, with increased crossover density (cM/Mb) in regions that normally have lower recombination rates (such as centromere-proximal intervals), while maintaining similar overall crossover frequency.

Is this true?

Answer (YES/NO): NO